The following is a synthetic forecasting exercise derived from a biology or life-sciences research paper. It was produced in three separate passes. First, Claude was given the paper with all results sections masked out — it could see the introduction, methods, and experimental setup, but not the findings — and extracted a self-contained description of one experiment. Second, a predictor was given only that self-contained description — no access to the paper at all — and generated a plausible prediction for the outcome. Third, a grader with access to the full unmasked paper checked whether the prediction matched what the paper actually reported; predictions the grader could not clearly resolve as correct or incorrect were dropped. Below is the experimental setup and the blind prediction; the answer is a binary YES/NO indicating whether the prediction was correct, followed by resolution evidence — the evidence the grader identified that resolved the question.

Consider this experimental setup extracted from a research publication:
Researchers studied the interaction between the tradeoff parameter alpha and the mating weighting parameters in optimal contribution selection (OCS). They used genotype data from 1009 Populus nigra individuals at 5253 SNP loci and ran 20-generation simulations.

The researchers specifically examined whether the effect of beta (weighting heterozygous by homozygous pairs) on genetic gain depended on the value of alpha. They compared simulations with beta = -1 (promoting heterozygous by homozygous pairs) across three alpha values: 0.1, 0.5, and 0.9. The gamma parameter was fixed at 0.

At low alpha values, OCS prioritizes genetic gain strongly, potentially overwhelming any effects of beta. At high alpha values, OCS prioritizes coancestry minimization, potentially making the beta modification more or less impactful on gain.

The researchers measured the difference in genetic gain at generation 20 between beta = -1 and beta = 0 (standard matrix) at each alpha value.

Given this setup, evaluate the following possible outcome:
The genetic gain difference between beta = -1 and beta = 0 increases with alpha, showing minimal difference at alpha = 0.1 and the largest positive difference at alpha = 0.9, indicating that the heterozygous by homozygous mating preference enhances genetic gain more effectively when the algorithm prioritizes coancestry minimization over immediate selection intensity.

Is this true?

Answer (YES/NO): NO